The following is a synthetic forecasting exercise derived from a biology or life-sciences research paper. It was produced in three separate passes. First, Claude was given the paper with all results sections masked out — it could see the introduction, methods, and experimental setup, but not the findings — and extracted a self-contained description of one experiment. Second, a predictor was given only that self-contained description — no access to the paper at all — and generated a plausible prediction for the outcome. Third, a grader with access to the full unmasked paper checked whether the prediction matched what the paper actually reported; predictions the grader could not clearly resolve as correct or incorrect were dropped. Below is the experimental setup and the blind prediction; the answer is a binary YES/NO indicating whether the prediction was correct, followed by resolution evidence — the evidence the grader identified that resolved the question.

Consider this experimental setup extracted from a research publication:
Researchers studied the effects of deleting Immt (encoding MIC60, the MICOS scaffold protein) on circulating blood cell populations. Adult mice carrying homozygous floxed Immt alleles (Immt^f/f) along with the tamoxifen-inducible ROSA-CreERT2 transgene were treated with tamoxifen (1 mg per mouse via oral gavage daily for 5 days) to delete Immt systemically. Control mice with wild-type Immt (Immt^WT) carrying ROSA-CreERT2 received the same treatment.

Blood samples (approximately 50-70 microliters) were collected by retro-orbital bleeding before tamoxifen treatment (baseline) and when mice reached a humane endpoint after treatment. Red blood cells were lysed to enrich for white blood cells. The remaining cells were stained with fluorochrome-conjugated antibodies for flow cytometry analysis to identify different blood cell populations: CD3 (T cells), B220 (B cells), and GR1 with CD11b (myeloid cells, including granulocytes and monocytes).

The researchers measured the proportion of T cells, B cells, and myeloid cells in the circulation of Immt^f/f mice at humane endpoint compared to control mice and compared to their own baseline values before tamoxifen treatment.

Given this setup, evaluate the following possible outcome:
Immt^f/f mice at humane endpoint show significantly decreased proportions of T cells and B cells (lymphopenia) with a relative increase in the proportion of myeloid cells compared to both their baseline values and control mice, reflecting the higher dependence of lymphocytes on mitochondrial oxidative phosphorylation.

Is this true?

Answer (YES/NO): NO